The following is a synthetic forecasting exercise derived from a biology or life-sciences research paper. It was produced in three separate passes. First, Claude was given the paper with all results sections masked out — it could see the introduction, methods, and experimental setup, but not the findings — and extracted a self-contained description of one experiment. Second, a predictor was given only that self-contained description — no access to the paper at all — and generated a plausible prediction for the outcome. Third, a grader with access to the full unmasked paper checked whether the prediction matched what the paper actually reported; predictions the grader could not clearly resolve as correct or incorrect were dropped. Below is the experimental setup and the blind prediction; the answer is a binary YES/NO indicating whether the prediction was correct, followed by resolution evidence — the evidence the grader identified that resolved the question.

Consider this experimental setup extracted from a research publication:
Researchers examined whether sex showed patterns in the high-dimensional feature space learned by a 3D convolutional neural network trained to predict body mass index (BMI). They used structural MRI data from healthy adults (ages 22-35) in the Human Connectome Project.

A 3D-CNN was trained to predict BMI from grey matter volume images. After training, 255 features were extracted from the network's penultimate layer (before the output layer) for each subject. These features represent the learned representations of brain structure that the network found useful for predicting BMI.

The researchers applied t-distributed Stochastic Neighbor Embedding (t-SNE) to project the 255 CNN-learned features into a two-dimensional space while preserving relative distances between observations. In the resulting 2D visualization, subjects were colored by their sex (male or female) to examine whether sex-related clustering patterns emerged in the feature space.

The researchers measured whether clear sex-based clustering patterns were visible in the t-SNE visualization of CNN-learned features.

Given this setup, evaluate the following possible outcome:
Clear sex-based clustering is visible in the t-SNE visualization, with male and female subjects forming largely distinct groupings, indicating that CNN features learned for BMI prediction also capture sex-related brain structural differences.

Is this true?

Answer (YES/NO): NO